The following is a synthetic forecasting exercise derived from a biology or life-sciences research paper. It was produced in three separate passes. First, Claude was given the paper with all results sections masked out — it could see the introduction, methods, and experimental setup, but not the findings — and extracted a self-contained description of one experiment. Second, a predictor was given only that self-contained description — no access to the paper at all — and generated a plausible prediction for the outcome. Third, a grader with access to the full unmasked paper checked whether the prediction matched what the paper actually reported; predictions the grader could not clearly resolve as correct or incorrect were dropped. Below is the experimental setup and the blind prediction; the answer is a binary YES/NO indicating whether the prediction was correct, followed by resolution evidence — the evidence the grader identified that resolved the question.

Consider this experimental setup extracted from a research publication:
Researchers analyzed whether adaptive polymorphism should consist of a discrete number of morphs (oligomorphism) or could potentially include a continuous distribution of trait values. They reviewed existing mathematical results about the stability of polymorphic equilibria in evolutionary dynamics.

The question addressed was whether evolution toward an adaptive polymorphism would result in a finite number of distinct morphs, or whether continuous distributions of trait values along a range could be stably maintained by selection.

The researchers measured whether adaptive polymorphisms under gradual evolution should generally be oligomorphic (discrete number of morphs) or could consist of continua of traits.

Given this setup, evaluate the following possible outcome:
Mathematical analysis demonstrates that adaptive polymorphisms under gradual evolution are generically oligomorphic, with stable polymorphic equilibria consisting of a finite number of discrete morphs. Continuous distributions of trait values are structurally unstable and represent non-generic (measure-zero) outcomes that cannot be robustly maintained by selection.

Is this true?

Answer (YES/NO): YES